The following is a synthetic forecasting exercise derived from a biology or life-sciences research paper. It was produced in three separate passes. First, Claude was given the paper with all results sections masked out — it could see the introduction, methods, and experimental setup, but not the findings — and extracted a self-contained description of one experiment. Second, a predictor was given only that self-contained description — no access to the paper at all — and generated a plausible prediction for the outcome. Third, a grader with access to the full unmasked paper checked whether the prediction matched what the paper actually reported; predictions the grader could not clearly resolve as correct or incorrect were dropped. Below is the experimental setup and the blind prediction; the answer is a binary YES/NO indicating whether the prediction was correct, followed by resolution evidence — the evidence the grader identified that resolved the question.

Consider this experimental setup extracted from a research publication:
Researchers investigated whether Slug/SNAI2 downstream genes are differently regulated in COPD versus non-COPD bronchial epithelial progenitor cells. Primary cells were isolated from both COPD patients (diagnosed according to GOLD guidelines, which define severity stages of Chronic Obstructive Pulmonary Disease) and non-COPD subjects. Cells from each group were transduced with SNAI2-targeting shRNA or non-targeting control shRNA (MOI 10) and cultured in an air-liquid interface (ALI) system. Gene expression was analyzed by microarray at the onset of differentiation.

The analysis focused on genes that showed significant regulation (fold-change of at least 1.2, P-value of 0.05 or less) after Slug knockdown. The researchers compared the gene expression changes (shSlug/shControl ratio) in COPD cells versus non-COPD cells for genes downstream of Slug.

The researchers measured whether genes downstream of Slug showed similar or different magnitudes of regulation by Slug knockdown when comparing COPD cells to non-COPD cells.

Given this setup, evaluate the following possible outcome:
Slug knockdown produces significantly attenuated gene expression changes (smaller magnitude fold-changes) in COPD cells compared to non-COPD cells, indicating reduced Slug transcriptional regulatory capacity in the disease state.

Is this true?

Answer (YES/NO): NO